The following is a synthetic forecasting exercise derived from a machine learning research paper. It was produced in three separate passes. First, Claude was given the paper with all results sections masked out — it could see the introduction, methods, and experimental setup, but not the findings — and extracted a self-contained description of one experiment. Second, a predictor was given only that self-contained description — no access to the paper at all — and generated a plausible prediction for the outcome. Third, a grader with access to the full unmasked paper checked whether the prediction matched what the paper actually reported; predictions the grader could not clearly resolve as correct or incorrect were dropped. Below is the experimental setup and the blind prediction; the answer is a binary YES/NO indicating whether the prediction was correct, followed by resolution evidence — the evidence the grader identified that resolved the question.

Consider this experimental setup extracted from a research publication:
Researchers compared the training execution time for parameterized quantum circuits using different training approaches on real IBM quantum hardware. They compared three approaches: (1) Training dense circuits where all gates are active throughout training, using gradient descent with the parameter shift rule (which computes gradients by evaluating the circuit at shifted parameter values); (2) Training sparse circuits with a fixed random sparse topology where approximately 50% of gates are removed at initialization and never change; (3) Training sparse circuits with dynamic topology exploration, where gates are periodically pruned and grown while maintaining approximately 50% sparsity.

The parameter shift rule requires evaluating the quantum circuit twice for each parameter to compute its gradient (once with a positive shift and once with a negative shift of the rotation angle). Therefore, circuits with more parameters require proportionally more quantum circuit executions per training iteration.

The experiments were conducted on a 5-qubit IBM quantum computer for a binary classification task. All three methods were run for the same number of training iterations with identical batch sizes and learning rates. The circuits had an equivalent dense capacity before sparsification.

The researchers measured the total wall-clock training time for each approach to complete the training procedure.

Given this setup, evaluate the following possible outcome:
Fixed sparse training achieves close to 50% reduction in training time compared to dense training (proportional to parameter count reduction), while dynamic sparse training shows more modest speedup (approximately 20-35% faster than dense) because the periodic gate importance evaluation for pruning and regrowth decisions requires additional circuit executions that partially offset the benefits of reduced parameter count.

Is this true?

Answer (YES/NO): NO